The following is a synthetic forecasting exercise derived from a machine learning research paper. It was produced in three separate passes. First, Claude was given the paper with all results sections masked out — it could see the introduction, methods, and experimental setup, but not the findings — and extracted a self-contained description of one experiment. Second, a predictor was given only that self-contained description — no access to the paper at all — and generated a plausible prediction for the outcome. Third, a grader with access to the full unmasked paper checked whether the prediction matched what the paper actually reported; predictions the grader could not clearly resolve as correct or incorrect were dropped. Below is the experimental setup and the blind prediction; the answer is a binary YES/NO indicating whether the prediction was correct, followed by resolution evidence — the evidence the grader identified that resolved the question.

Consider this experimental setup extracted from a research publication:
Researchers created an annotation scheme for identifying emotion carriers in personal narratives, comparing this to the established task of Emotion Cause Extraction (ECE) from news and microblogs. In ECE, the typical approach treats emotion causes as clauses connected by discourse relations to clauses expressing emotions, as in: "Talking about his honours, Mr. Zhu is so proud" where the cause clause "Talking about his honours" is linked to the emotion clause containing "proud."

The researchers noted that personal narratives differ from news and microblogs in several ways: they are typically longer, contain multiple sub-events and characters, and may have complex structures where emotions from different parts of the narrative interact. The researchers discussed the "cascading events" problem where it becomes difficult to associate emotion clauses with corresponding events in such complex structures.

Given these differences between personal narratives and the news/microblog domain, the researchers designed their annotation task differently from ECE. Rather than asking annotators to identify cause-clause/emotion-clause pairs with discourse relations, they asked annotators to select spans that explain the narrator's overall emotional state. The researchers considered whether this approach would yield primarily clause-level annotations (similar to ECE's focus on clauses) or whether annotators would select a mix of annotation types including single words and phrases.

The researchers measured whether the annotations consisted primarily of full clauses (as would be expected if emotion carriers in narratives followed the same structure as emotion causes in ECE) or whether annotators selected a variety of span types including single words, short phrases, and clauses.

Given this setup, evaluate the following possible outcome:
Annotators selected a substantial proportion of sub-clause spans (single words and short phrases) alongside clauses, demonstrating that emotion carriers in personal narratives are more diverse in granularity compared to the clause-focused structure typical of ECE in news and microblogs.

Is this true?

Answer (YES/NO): NO